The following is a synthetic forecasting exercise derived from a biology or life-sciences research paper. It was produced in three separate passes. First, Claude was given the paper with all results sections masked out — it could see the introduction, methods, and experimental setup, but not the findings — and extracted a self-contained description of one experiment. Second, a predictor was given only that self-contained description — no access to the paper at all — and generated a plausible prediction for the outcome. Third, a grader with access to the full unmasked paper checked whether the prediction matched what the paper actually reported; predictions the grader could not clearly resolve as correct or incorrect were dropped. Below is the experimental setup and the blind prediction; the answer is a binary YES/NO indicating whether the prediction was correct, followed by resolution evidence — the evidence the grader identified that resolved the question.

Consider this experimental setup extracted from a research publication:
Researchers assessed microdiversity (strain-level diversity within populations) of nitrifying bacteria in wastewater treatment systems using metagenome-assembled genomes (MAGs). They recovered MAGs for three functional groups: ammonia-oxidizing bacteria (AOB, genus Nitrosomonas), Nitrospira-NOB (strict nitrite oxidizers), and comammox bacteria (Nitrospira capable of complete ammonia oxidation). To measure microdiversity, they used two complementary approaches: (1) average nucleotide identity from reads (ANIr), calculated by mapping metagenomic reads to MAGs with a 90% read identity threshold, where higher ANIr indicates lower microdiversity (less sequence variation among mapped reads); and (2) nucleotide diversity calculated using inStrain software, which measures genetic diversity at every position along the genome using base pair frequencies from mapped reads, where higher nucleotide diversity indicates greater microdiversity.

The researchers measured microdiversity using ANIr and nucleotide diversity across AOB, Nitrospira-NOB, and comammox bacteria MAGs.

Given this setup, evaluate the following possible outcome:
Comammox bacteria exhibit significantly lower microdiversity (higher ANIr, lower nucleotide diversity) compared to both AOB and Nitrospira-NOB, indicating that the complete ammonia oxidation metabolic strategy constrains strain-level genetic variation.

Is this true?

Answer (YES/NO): NO